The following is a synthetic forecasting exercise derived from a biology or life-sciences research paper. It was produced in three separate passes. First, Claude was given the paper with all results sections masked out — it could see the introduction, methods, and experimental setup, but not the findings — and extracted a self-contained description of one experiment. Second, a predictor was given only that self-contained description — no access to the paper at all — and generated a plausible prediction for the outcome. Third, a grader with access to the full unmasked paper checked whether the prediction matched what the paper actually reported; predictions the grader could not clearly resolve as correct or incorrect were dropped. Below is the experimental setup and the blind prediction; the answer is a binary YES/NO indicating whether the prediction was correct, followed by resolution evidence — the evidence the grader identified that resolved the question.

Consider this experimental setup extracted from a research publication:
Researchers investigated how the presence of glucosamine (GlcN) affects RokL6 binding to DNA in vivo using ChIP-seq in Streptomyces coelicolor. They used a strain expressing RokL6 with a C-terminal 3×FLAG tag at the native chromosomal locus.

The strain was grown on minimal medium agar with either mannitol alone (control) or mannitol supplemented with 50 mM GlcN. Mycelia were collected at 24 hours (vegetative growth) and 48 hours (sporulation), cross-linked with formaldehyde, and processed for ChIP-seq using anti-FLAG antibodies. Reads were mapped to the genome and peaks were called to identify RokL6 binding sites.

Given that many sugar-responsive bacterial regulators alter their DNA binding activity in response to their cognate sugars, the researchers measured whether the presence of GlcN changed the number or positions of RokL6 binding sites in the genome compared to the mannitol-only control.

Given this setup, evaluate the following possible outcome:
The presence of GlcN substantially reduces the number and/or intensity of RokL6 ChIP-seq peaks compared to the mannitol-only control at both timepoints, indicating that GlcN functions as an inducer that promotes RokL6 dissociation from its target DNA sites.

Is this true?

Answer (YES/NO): NO